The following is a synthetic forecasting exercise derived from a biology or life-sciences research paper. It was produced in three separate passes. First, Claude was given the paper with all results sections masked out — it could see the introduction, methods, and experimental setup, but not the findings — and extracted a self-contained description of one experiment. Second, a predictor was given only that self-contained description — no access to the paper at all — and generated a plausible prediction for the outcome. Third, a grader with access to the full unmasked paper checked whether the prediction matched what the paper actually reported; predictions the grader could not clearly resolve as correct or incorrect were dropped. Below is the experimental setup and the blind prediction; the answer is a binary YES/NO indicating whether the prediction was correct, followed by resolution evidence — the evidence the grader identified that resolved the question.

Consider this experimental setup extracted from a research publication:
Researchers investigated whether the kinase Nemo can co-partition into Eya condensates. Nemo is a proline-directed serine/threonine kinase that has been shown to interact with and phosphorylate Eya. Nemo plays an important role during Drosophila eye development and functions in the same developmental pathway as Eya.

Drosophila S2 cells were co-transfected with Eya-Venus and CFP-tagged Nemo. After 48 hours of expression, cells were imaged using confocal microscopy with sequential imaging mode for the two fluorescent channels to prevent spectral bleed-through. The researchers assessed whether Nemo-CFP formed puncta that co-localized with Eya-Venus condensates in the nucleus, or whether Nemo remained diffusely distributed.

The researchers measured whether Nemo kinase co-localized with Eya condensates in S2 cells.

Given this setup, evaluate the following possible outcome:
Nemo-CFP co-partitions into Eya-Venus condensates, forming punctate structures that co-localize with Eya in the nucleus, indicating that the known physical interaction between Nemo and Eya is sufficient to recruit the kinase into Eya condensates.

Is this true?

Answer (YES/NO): YES